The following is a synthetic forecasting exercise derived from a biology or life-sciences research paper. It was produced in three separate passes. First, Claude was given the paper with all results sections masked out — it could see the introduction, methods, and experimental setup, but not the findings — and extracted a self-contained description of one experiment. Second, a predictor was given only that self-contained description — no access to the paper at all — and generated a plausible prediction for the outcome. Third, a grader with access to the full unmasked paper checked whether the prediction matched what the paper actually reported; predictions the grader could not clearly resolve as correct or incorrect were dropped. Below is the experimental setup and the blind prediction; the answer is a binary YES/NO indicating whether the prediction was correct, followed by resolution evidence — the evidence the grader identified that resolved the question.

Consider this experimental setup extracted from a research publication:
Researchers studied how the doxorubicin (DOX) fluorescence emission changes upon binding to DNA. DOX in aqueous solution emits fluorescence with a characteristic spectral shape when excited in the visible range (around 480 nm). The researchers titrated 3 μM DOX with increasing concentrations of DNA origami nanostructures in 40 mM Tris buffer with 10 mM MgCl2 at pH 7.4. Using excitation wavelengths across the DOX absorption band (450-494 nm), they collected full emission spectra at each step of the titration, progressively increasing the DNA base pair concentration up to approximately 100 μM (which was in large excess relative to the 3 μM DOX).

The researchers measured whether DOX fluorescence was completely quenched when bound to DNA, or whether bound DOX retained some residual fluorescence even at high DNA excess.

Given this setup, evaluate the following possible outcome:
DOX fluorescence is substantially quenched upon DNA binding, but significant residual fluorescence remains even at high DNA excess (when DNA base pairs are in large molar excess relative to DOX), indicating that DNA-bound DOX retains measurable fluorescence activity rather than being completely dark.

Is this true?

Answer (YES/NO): YES